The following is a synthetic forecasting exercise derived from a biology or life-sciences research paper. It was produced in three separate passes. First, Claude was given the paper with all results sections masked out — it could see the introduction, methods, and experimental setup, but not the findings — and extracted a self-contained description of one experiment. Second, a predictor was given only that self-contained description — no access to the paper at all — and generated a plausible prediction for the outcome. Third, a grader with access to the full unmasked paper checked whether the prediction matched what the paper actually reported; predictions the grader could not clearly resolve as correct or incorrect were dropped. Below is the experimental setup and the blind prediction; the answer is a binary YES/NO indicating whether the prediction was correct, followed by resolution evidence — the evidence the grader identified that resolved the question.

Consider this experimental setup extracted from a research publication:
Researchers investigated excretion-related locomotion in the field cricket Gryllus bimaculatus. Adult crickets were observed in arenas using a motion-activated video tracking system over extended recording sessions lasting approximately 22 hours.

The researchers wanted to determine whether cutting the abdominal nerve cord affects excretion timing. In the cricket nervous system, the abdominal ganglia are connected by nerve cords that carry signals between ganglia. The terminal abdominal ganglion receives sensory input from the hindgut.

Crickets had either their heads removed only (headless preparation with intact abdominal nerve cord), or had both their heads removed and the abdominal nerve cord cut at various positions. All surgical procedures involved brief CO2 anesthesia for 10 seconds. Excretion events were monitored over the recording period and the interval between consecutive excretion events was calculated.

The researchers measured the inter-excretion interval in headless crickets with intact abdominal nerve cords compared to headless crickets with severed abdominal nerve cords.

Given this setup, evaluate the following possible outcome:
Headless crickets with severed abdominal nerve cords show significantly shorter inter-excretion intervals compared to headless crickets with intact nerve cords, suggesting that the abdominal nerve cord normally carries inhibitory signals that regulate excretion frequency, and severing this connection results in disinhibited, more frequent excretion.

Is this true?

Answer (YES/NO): NO